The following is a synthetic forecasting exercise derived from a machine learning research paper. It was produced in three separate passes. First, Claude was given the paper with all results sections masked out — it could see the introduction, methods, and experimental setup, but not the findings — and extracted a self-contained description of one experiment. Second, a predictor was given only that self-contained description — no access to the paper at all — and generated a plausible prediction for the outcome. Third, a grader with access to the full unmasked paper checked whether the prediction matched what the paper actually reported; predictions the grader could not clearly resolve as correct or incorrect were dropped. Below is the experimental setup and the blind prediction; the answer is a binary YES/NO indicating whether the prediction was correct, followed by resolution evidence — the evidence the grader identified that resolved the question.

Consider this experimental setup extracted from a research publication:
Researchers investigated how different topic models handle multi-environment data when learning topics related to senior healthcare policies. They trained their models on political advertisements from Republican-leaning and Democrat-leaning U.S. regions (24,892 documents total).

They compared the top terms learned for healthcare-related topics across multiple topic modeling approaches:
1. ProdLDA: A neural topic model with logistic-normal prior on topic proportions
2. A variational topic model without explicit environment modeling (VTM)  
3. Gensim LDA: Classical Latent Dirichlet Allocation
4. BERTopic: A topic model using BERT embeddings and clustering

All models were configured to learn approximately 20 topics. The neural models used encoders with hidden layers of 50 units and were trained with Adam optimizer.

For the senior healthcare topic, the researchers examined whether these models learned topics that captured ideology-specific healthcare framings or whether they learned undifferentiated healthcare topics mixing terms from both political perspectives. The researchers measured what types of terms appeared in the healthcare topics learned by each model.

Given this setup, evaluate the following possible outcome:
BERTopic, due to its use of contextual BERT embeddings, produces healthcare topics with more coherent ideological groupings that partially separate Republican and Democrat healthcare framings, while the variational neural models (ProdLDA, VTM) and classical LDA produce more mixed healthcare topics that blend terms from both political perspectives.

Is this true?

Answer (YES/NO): NO